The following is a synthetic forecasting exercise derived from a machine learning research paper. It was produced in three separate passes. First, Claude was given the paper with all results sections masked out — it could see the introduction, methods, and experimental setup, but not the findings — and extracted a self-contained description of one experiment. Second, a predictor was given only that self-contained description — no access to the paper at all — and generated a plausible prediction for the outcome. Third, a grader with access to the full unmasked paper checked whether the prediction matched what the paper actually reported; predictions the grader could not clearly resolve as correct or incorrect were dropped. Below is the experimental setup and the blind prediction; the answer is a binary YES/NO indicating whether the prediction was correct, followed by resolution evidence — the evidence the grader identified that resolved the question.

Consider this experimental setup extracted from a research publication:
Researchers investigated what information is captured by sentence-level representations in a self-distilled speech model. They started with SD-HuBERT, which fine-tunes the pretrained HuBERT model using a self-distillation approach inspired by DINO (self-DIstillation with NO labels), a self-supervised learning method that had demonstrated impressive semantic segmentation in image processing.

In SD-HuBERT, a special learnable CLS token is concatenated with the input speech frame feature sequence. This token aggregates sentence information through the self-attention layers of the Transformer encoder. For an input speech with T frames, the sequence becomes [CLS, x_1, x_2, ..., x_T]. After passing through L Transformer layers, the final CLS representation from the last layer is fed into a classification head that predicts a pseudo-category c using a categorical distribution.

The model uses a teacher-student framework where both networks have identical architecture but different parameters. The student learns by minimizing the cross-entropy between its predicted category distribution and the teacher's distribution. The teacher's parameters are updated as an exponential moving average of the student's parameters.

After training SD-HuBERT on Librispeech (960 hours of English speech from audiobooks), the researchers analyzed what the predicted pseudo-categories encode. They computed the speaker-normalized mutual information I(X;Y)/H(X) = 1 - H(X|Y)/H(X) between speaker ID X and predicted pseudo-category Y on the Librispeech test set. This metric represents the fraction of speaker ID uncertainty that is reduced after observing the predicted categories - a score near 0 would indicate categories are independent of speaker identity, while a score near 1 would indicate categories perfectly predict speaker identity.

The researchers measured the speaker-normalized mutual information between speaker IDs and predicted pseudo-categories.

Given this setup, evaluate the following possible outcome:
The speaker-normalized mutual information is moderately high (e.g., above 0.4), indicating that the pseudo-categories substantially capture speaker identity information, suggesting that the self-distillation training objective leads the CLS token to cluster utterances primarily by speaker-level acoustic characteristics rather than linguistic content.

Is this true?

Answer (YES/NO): YES